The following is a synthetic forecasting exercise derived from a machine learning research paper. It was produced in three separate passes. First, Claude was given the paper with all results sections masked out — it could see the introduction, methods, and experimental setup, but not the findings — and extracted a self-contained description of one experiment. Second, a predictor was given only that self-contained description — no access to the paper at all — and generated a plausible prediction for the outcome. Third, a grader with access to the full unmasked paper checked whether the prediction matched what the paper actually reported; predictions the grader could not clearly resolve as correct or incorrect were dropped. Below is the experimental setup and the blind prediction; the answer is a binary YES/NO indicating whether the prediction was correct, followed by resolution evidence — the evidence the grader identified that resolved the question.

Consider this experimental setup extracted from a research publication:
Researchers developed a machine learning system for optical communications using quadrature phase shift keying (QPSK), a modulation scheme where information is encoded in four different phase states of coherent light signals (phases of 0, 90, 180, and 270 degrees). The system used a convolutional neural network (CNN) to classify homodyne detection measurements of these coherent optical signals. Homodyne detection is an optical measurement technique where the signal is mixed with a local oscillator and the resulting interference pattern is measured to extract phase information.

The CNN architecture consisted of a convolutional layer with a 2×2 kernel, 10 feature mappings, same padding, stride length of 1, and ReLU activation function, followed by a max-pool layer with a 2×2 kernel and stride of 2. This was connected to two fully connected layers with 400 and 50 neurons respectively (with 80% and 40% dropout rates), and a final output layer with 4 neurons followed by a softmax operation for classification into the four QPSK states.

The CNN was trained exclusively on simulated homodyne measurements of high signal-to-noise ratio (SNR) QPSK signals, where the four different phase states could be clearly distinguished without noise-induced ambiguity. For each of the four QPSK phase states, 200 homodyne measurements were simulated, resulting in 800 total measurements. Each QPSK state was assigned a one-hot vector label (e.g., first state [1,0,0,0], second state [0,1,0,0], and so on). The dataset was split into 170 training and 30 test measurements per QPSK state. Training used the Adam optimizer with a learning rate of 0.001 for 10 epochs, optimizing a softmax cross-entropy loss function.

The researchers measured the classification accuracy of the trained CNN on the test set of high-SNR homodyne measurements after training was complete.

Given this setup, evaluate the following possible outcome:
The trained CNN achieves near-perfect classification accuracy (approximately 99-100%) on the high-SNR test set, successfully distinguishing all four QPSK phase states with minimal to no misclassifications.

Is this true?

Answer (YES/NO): YES